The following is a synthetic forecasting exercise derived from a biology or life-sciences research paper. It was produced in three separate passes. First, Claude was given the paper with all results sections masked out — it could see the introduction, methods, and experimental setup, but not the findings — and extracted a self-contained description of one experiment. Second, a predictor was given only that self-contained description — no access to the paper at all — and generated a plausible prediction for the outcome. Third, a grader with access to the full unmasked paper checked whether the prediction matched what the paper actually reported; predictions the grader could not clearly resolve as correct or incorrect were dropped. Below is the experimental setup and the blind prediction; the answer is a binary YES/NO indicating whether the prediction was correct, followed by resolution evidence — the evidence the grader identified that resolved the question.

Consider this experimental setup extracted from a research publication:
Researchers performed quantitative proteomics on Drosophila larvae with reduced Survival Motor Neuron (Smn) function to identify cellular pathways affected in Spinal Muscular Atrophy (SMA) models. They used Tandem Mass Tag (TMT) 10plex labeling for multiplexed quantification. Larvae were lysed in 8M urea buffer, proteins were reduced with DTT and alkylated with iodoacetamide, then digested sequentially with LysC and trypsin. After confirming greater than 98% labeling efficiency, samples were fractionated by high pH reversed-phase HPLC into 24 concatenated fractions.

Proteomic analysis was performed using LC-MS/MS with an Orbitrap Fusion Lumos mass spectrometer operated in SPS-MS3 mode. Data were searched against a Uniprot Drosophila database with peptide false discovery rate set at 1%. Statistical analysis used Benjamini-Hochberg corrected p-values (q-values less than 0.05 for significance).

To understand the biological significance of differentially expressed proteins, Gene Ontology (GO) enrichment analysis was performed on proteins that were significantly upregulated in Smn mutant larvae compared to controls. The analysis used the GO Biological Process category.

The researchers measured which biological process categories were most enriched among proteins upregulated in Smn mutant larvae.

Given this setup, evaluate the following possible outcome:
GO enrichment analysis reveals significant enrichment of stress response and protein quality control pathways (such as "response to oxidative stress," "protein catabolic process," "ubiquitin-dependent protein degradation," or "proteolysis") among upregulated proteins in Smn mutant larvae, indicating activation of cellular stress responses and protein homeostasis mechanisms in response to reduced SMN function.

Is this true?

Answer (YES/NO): NO